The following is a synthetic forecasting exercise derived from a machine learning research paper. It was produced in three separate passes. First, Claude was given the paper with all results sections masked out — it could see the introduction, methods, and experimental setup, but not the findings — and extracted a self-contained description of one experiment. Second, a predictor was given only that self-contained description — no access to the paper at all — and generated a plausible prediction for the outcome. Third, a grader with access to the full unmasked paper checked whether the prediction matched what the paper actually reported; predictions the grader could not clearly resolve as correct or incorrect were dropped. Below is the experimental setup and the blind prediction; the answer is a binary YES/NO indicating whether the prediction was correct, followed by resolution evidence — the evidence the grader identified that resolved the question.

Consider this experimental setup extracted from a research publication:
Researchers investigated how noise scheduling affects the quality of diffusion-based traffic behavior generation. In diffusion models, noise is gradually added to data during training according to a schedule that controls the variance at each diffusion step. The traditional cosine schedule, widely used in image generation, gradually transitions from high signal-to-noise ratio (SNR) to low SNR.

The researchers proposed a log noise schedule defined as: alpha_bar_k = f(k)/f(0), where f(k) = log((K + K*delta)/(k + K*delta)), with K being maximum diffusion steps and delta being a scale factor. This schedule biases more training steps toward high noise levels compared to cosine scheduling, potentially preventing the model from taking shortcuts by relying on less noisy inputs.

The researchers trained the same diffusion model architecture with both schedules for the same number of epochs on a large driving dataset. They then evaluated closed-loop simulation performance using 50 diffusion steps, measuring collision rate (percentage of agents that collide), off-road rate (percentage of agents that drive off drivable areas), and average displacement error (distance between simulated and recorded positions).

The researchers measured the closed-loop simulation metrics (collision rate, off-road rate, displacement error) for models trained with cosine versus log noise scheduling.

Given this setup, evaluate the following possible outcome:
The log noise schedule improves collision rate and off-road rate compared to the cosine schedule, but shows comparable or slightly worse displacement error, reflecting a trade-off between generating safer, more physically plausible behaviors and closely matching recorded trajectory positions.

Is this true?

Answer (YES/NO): NO